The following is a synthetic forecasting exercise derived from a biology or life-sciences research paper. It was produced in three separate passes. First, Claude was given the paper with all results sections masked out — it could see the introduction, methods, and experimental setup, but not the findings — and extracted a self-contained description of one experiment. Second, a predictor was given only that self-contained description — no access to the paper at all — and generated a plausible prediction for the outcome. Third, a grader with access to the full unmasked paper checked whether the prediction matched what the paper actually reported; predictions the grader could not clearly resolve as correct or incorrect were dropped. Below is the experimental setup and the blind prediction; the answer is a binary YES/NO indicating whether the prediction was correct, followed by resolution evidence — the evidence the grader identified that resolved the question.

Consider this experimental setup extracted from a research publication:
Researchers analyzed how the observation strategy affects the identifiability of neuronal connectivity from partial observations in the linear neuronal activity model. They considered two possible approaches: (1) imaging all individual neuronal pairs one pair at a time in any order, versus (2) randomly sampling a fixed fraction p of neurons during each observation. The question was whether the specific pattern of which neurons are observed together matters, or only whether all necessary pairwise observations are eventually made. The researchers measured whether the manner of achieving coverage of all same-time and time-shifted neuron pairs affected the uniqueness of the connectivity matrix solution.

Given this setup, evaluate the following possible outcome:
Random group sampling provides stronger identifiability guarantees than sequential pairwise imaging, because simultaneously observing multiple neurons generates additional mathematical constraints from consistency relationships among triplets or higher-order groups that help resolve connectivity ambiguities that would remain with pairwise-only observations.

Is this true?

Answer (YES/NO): NO